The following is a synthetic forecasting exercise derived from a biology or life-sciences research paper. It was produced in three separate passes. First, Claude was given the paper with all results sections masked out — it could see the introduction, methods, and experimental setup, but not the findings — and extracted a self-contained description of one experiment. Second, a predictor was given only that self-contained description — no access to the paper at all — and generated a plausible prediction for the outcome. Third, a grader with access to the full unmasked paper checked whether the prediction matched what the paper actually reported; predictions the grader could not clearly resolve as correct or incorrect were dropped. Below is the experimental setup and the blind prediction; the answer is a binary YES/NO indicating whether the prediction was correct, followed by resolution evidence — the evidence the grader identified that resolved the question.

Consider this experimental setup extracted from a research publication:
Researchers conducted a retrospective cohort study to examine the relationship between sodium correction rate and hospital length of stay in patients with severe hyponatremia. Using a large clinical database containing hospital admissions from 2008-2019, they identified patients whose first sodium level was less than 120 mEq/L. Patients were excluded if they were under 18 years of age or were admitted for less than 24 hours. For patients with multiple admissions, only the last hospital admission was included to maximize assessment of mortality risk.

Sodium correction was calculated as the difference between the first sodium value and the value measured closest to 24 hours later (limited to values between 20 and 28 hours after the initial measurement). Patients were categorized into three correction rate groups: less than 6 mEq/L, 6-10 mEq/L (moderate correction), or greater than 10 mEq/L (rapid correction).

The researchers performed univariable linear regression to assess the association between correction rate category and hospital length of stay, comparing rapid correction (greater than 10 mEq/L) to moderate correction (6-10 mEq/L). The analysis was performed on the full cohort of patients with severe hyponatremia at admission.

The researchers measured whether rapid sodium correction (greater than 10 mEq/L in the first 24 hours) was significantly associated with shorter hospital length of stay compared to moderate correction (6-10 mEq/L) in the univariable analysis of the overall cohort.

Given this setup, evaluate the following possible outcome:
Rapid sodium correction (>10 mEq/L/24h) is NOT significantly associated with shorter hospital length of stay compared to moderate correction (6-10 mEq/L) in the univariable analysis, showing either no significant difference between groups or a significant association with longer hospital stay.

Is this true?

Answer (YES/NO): YES